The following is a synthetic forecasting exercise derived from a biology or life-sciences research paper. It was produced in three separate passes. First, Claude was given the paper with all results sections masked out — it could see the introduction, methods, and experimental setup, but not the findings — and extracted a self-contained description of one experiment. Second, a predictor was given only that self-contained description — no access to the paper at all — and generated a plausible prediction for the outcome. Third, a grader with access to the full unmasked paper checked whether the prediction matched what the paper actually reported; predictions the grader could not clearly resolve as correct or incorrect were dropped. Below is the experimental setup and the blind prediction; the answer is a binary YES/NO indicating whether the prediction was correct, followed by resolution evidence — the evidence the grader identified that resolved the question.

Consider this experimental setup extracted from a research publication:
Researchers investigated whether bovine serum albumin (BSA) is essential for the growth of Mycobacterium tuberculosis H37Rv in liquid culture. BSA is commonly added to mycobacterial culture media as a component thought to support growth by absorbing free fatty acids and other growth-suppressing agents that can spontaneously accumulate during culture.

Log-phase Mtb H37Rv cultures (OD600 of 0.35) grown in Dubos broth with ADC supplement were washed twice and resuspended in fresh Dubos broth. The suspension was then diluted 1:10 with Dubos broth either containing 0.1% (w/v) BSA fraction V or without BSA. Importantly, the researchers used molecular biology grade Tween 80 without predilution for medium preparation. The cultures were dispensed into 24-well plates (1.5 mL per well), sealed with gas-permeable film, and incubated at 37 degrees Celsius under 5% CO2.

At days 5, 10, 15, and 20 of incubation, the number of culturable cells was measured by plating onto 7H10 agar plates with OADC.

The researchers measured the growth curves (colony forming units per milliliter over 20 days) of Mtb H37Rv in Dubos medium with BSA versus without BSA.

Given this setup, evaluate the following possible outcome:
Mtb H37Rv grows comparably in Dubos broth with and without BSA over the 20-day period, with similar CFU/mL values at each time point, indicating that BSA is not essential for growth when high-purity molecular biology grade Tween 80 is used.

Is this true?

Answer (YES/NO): YES